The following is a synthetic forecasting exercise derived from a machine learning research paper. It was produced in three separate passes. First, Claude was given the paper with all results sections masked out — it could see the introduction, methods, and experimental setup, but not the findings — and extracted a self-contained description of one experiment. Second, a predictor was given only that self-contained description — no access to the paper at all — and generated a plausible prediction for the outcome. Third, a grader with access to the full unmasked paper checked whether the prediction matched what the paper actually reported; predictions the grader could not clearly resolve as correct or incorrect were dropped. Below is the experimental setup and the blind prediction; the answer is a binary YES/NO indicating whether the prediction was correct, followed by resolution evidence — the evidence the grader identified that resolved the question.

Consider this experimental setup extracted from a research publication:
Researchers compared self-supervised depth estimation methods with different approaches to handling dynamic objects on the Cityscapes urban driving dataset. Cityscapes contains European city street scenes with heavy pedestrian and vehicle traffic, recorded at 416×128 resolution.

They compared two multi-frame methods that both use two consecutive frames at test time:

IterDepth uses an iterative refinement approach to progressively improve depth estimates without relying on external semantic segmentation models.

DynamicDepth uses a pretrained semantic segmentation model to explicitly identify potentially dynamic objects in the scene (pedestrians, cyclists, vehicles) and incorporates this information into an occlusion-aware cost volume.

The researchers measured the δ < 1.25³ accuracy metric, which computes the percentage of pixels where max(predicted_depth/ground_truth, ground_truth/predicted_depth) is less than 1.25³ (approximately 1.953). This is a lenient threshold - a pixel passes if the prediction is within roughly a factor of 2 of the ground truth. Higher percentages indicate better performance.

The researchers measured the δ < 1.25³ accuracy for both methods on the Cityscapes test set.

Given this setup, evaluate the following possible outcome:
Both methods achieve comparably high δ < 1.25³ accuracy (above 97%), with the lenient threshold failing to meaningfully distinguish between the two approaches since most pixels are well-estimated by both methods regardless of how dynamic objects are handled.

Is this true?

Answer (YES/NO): YES